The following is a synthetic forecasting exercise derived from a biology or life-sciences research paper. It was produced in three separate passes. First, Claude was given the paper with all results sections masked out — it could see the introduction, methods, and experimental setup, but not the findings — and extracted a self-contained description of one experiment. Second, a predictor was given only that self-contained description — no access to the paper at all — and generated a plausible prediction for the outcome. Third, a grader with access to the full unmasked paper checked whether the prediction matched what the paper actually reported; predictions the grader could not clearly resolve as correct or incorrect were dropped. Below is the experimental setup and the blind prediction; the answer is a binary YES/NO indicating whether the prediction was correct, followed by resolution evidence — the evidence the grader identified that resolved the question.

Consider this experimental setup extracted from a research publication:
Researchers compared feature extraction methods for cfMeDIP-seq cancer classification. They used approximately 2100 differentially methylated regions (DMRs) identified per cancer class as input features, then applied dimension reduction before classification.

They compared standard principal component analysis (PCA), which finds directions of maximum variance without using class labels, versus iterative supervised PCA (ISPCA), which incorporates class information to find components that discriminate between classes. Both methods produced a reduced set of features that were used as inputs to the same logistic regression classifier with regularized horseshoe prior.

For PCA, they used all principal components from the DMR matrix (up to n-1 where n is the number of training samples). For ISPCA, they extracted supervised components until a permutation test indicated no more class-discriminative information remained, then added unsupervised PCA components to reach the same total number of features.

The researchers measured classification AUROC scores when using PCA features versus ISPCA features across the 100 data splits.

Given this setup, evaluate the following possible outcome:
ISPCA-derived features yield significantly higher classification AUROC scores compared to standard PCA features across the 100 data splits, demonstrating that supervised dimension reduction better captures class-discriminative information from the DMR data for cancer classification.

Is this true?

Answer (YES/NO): NO